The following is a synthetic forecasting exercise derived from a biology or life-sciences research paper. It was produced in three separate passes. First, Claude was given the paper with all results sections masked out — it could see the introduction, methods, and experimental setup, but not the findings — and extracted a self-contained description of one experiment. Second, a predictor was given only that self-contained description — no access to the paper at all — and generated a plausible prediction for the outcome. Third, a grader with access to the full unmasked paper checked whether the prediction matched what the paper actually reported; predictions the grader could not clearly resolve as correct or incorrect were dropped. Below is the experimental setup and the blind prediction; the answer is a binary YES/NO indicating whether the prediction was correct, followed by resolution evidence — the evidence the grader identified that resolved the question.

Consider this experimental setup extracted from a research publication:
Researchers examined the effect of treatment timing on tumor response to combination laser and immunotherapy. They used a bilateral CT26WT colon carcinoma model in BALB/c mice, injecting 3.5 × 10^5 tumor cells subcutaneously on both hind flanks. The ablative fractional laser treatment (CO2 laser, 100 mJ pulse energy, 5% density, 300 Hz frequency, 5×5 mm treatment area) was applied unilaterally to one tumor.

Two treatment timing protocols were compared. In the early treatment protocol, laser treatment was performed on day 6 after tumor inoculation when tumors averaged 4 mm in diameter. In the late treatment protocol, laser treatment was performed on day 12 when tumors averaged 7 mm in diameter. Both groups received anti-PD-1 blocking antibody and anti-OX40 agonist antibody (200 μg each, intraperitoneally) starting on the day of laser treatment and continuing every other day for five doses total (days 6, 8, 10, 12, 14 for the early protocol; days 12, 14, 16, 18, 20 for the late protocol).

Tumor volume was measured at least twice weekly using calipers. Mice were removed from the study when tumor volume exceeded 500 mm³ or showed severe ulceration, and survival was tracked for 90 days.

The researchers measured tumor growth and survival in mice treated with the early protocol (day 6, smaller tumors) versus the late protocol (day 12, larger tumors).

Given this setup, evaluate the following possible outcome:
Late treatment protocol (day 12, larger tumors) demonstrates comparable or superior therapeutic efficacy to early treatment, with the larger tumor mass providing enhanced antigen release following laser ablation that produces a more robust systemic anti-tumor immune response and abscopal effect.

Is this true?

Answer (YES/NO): NO